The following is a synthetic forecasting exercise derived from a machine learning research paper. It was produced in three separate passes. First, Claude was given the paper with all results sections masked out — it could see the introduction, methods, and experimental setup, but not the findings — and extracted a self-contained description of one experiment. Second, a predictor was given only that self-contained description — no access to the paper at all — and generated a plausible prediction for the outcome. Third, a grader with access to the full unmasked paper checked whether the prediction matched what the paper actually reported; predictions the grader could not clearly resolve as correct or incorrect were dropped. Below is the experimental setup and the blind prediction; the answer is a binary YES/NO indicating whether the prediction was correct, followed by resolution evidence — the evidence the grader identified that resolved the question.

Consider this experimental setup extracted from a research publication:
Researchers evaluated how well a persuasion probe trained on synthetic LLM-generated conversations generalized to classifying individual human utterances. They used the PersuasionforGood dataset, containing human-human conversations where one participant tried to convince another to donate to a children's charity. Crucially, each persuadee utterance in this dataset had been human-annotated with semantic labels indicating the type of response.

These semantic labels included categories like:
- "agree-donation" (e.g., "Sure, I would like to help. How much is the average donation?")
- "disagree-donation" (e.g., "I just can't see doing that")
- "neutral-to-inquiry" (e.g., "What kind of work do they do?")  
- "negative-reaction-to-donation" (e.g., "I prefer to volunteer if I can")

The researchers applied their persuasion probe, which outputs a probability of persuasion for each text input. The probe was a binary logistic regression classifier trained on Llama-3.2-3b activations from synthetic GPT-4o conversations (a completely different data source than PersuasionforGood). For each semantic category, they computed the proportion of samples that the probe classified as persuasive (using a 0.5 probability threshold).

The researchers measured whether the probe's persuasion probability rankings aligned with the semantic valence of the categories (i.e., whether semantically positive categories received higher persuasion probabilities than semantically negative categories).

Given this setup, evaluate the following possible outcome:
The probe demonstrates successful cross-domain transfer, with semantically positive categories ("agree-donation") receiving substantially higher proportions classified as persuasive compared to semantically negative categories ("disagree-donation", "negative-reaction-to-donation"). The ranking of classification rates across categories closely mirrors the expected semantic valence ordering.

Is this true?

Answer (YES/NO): YES